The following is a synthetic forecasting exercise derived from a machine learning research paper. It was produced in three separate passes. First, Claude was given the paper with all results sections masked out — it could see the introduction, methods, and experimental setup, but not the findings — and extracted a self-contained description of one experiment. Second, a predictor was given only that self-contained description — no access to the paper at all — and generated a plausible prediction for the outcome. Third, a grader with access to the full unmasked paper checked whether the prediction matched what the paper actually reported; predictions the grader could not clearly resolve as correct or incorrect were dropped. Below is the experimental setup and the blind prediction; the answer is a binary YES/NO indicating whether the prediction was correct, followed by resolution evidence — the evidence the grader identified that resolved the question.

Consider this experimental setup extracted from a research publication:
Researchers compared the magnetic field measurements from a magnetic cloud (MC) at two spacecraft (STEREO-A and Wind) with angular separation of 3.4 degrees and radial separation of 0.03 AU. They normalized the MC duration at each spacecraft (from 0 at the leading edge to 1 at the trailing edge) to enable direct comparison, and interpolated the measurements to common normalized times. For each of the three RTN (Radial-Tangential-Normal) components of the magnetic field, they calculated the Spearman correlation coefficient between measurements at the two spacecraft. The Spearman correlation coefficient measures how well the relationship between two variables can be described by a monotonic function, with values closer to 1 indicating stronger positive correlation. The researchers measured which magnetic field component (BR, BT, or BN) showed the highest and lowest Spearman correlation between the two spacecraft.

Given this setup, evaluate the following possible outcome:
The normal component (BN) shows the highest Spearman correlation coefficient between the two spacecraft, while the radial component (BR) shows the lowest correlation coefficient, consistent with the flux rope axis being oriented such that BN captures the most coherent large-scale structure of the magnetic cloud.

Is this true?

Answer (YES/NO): NO